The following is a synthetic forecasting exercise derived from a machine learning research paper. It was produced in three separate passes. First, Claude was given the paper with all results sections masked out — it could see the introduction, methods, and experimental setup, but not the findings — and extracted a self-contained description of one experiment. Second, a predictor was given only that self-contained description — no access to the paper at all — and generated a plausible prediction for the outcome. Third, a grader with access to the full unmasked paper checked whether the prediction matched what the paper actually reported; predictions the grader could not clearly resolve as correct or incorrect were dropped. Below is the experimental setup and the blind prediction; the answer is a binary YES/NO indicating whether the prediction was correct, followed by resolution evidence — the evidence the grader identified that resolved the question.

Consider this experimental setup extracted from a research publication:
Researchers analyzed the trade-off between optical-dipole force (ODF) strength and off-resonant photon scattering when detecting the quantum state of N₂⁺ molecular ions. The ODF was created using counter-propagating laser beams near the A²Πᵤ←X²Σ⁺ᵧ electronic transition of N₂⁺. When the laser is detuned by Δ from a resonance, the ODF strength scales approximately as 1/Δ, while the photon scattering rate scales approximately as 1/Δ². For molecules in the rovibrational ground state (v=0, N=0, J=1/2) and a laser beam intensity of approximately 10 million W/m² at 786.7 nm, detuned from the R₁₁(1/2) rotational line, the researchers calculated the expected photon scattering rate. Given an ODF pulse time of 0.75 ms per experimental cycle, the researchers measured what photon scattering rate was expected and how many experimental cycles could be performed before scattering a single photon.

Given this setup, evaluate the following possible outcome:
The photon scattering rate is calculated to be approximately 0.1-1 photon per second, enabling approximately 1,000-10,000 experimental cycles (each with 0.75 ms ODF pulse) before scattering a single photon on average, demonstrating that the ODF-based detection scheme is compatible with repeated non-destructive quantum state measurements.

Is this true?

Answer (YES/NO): NO